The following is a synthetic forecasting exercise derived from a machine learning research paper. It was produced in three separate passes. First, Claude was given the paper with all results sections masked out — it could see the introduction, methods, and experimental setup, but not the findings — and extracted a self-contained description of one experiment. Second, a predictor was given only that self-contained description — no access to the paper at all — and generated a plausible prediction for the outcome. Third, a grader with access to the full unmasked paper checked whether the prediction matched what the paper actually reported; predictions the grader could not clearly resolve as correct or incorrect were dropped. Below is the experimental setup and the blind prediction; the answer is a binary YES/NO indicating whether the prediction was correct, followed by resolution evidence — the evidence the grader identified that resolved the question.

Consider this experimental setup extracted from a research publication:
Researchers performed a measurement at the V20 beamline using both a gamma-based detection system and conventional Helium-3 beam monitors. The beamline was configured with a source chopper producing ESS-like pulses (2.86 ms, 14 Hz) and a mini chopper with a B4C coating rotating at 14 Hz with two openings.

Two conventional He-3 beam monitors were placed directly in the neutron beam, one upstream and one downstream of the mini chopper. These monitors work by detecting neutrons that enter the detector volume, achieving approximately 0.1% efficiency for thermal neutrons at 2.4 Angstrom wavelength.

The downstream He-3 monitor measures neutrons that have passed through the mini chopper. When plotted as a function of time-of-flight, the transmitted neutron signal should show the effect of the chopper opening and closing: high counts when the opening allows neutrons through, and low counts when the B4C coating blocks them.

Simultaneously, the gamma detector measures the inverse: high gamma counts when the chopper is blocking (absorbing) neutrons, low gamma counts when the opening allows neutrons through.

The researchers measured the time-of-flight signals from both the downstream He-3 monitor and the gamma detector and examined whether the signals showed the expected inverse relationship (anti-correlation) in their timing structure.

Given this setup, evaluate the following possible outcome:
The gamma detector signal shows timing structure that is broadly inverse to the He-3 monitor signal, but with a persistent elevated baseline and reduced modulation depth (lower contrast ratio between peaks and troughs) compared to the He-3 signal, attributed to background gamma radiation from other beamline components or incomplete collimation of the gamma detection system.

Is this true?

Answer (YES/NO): NO